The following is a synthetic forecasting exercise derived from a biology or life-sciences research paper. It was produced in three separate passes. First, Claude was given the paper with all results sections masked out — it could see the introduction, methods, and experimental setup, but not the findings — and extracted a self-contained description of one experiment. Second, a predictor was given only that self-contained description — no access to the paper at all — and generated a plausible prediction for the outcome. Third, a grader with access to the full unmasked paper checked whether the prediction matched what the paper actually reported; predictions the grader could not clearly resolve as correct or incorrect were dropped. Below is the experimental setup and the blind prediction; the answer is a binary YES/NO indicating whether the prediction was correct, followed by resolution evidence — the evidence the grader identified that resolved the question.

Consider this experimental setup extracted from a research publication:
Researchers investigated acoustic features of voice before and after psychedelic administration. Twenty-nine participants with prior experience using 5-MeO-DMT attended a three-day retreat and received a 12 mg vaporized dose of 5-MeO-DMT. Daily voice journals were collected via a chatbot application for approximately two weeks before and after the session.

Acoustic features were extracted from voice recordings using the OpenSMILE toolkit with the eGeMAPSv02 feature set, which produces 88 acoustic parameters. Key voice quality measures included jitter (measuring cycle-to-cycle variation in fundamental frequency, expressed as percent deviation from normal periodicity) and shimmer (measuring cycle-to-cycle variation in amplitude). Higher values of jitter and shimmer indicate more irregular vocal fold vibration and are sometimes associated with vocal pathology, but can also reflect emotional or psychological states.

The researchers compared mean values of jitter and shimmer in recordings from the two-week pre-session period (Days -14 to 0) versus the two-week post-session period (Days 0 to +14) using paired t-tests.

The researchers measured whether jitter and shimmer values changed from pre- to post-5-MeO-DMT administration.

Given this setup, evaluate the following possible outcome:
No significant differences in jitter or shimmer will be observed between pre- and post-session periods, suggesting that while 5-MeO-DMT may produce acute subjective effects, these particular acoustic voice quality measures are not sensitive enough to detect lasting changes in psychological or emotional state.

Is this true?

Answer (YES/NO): NO